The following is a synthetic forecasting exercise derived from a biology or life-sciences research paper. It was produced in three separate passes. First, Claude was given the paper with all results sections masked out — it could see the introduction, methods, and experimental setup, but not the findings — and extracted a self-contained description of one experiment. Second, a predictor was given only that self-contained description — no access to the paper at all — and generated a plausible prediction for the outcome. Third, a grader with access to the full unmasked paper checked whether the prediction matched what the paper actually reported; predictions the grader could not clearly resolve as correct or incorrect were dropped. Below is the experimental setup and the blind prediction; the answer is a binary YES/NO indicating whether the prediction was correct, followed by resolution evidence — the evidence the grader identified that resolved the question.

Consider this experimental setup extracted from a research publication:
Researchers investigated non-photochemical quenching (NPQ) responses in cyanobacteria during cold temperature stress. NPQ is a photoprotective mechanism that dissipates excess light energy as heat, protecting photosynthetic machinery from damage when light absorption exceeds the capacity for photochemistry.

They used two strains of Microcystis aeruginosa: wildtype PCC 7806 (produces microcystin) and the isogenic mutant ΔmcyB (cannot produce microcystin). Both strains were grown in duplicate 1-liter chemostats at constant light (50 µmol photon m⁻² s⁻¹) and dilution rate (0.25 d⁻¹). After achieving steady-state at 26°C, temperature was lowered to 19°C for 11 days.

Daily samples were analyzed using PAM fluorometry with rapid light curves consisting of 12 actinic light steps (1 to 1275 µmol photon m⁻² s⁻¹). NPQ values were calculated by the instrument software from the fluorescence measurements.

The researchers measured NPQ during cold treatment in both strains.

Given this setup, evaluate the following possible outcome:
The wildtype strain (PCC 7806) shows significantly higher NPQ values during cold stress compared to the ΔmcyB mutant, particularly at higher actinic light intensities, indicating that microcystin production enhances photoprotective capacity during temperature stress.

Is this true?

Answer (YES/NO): NO